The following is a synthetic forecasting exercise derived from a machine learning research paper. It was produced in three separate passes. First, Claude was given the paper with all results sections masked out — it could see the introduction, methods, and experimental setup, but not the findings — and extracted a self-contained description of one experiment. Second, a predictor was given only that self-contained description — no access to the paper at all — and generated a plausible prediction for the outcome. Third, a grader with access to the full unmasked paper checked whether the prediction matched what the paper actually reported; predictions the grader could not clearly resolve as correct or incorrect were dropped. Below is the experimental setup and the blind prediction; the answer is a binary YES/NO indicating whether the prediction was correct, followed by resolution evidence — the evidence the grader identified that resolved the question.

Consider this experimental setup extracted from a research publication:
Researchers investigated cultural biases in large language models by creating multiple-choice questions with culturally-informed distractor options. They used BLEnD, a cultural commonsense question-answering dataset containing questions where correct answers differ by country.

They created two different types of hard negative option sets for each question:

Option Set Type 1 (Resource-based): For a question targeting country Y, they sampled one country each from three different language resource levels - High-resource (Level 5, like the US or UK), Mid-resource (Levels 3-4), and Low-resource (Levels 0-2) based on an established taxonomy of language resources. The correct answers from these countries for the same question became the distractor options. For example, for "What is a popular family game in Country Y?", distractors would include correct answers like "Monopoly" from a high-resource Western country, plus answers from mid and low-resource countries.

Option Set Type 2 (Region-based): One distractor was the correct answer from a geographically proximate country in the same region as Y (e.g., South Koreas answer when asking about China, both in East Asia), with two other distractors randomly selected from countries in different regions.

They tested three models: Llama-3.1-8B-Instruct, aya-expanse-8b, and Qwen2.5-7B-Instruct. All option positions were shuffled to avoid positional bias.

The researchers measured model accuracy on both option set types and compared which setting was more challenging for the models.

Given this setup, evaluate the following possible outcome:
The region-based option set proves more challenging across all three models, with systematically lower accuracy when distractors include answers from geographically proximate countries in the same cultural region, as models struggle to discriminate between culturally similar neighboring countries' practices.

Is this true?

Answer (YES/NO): NO